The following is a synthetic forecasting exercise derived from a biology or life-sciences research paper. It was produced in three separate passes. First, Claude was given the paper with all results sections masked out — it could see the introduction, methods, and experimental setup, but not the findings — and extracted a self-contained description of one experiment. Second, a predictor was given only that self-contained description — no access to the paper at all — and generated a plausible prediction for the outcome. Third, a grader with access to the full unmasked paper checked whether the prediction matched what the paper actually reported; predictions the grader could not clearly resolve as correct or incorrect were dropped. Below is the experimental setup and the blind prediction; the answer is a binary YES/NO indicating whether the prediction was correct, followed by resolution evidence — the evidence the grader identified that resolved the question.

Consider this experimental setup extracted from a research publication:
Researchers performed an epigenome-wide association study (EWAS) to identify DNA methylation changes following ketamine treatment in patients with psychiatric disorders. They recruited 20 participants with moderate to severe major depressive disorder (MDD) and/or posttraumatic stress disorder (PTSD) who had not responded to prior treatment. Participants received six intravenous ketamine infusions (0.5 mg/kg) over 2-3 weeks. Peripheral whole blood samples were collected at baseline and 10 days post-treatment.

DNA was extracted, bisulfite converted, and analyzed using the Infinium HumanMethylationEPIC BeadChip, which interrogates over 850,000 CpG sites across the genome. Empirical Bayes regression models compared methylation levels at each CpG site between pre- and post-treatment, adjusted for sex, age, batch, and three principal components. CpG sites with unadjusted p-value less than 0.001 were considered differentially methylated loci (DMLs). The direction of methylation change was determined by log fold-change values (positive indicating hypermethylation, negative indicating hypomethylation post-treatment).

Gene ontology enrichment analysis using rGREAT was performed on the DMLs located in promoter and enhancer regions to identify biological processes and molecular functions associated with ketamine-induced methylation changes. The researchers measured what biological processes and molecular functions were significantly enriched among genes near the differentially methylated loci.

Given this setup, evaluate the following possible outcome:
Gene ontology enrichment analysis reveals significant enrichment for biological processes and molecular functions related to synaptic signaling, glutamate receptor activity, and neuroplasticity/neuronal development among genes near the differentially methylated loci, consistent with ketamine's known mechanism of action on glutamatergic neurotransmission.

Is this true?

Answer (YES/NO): NO